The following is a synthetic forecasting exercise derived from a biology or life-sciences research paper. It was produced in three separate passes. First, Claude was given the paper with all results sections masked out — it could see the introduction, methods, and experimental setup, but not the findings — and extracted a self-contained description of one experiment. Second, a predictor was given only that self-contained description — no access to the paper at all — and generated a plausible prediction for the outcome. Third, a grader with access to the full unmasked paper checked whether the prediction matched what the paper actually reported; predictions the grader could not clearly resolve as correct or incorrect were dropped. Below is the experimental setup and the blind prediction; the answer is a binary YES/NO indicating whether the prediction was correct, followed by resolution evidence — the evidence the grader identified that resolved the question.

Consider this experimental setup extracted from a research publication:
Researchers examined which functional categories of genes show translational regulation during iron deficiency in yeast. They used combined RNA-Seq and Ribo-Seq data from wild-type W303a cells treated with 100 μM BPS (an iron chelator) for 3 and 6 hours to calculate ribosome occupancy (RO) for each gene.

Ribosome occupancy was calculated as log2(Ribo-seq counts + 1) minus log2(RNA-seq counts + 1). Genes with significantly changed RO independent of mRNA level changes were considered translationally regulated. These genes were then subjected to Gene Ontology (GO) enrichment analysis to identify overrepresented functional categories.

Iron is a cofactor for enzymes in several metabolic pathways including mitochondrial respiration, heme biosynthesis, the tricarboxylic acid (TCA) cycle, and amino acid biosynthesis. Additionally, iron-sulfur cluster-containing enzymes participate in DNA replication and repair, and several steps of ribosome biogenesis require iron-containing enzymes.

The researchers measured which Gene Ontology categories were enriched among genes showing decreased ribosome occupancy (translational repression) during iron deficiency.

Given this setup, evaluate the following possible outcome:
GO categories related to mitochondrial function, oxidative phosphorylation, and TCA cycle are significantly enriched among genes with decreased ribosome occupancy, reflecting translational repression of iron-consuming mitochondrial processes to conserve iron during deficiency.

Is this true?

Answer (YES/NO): YES